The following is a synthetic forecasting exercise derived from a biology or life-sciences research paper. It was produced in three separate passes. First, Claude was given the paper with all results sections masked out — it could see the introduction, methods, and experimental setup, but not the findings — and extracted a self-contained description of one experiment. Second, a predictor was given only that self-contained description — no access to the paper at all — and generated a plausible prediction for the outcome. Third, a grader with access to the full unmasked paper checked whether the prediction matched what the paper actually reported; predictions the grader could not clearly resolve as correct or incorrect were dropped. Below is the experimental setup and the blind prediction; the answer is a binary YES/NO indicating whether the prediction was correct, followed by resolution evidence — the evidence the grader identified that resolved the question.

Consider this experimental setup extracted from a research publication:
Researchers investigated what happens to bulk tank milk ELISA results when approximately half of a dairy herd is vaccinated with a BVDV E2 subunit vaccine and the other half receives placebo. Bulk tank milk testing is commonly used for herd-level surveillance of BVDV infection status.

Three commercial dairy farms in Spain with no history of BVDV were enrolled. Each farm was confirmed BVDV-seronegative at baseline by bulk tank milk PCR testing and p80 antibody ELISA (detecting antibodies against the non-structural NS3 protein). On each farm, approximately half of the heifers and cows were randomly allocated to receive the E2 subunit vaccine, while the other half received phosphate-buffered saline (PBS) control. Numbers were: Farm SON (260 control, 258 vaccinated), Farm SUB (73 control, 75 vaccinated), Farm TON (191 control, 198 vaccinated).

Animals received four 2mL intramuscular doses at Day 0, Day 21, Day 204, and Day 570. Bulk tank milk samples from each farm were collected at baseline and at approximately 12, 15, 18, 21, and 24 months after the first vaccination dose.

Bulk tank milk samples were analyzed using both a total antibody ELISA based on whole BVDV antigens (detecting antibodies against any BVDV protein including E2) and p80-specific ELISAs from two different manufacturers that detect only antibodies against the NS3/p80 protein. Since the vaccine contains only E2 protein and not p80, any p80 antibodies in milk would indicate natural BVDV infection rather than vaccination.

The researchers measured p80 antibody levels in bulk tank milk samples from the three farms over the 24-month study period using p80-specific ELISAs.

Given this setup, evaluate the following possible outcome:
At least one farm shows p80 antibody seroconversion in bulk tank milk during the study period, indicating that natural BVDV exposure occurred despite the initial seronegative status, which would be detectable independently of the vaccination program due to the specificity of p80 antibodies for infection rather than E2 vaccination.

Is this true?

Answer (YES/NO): NO